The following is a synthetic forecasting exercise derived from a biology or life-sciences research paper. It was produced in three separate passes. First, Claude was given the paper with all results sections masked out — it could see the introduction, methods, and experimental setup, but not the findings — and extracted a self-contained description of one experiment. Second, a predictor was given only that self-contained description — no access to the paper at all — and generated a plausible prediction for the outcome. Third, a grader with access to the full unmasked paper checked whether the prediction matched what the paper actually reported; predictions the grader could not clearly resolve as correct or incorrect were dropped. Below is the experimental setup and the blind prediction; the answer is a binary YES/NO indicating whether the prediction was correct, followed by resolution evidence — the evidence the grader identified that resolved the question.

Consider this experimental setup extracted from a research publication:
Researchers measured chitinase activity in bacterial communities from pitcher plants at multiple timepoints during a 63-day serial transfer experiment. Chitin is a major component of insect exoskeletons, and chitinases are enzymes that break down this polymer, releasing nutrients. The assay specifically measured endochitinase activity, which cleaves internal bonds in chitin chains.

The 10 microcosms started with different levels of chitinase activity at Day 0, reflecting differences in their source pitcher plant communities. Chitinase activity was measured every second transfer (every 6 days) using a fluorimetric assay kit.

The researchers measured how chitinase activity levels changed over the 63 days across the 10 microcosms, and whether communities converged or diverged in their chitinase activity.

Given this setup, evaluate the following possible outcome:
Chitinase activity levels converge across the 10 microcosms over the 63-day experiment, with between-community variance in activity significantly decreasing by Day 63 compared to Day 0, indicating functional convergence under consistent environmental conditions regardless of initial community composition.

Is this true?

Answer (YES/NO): NO